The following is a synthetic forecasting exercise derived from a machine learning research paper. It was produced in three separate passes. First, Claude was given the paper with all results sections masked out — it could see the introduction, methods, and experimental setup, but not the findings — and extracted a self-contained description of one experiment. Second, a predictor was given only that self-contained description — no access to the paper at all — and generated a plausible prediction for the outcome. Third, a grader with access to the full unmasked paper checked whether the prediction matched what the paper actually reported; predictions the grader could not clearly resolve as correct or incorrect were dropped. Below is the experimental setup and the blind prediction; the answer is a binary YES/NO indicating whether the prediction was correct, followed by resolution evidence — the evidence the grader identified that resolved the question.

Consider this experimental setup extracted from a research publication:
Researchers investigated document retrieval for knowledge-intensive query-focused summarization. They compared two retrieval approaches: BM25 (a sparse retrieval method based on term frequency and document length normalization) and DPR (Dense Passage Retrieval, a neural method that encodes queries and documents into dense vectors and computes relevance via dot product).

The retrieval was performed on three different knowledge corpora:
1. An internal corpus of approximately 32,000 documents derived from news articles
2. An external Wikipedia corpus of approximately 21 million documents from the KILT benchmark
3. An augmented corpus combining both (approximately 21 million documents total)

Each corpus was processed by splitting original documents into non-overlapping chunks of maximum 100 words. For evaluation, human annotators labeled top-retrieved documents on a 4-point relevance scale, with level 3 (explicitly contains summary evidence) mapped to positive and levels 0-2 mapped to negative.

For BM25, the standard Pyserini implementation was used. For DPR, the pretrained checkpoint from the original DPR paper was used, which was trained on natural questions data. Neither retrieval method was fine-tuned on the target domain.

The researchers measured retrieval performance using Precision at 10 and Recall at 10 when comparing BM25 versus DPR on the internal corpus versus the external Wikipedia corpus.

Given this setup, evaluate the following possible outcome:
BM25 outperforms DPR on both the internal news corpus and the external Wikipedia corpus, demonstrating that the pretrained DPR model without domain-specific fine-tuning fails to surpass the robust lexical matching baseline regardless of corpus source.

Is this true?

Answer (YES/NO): NO